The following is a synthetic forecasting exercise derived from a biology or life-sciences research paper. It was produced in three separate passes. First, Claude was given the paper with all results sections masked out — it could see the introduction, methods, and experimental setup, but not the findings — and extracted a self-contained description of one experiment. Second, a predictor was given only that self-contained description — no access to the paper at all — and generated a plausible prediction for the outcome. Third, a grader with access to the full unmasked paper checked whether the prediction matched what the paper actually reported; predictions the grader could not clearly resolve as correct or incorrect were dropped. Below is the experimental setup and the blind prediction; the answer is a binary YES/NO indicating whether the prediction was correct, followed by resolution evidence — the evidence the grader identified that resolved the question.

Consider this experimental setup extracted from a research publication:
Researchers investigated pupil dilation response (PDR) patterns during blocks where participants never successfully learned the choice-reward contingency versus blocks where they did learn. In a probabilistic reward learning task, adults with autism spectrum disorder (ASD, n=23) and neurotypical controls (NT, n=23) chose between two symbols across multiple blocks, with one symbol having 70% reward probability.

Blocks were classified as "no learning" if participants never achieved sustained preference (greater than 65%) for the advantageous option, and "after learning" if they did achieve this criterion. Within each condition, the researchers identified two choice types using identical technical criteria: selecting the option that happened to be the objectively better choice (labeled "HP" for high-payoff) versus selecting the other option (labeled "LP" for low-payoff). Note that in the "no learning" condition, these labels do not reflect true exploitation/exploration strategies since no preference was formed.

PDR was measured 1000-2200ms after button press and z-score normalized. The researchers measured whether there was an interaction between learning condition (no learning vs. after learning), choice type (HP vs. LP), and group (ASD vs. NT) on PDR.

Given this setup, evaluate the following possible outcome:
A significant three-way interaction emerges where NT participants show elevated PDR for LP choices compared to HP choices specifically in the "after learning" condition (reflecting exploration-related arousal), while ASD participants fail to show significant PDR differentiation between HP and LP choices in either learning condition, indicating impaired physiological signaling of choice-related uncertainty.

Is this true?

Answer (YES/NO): NO